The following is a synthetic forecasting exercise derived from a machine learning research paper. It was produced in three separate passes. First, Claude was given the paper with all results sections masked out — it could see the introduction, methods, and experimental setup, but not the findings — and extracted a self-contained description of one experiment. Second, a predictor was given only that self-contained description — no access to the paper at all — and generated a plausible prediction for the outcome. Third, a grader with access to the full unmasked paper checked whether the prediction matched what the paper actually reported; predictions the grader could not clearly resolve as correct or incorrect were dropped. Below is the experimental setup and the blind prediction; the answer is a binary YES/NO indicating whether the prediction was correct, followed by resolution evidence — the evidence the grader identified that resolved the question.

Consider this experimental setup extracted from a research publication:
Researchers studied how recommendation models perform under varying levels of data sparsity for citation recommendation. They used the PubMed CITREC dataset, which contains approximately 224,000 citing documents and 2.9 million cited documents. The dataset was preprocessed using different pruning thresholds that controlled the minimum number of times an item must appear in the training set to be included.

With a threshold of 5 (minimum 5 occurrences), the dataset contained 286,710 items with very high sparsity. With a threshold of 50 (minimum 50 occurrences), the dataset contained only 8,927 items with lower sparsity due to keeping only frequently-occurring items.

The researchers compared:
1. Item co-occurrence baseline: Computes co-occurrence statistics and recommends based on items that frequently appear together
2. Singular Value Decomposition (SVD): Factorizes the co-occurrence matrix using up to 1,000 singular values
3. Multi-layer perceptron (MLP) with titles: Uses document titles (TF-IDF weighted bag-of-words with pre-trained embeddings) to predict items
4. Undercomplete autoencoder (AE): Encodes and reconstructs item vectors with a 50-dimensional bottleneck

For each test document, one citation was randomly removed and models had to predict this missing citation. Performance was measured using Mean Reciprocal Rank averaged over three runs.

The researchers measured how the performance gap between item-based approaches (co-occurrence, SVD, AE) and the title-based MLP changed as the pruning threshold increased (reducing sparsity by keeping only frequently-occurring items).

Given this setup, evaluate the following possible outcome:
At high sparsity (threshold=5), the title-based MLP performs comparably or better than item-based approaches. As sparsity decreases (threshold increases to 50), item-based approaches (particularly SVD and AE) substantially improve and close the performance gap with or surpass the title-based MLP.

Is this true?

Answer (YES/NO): NO